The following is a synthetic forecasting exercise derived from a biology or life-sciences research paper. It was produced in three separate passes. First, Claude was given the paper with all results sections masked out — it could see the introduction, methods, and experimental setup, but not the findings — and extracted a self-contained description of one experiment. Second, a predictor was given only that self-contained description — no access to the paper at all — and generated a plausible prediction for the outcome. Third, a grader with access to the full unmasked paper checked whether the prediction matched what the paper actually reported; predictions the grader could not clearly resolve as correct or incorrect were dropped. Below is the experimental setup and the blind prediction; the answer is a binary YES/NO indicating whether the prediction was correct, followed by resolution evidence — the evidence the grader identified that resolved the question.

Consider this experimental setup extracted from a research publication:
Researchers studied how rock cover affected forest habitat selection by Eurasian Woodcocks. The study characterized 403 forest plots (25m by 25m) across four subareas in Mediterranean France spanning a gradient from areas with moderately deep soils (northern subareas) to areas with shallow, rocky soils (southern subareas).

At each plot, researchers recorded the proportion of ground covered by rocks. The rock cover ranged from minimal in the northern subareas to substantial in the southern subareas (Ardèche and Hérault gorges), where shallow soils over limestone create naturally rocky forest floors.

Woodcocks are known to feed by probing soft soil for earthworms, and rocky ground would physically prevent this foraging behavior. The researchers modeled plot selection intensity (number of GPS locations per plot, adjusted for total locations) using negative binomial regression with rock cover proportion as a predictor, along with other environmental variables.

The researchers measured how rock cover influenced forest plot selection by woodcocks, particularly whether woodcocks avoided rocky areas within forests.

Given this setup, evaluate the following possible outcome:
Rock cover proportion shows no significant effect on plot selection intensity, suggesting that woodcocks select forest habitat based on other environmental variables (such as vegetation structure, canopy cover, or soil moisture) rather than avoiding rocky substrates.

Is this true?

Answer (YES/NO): NO